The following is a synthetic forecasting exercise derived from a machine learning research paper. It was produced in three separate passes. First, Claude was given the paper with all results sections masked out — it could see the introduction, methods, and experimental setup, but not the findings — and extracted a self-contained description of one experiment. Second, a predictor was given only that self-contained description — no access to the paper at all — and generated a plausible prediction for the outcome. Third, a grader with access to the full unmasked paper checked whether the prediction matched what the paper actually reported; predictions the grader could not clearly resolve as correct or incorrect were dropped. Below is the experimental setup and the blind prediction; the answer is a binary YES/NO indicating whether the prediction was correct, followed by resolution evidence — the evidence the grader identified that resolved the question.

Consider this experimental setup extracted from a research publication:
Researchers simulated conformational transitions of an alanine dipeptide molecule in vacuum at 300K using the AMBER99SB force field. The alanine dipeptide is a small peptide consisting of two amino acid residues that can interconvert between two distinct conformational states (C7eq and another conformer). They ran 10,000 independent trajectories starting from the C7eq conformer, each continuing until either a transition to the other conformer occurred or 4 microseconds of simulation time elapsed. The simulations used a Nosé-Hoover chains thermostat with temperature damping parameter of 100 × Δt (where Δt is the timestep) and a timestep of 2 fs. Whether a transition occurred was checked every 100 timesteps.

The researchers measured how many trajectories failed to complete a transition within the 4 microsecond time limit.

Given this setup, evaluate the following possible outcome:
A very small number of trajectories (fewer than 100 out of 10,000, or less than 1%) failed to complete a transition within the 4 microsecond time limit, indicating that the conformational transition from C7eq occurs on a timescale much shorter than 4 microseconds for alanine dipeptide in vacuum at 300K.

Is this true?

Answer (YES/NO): NO